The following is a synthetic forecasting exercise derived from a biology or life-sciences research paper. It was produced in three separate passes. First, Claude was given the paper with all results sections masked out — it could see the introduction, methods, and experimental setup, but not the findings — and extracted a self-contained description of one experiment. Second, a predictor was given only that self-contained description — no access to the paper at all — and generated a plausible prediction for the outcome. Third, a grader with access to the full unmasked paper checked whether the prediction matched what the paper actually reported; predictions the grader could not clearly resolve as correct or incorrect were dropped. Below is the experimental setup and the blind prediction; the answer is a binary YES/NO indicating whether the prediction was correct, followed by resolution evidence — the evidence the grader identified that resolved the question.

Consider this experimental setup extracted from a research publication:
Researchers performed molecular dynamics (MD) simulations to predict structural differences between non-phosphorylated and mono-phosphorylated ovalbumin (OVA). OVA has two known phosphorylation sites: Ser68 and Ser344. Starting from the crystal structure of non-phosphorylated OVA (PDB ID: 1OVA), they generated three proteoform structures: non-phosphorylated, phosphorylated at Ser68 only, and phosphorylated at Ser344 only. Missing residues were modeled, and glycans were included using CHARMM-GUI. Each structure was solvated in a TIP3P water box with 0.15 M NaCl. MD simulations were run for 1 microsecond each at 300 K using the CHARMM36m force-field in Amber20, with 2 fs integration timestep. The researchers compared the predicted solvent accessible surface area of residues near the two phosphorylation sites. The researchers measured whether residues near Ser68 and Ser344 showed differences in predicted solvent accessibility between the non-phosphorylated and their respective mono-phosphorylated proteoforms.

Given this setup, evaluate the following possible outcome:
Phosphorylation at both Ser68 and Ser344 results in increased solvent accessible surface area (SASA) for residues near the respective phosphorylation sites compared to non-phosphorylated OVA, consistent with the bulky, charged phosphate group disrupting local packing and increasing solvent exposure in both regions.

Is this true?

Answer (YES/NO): NO